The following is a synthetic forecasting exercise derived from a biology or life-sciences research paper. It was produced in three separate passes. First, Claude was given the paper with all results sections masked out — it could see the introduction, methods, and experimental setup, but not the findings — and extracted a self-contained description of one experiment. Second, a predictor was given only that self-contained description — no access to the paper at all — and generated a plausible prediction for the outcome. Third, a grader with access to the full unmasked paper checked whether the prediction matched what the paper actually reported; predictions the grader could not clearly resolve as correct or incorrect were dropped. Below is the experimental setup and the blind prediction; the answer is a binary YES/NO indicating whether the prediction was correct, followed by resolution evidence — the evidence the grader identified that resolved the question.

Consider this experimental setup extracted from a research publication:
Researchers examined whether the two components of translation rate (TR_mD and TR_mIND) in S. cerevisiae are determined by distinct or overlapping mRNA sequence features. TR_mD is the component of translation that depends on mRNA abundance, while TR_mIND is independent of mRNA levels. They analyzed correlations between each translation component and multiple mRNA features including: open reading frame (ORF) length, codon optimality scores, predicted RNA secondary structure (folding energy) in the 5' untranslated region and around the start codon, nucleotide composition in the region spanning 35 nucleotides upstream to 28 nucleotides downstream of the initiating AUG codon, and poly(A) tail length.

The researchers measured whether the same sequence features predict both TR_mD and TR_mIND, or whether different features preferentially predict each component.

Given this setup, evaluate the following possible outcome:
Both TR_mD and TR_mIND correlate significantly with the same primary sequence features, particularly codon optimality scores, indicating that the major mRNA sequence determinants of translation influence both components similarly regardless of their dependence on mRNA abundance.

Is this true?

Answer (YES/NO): NO